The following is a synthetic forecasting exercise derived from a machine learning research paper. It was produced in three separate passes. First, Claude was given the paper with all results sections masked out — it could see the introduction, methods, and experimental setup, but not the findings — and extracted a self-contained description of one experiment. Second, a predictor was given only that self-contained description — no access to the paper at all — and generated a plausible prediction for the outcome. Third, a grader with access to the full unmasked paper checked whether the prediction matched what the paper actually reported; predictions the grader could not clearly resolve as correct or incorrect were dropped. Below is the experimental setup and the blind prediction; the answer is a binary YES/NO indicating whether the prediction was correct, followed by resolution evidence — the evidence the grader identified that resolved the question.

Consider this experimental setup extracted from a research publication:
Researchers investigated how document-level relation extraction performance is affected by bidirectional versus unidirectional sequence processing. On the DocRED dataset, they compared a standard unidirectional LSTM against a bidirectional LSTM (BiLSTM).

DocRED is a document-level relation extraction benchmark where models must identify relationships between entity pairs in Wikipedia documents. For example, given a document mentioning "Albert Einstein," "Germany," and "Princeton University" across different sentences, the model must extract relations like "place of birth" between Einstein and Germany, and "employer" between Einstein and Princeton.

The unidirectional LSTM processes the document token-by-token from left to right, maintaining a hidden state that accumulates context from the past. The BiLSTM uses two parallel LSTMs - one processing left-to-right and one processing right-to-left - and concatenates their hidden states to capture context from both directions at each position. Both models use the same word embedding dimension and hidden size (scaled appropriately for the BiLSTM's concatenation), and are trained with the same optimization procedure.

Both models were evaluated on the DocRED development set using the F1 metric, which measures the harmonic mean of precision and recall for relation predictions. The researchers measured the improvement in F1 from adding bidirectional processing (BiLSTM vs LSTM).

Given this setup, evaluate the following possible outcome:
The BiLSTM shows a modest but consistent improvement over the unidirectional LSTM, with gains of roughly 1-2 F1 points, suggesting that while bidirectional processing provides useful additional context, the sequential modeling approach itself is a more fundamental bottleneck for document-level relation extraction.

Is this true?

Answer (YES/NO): NO